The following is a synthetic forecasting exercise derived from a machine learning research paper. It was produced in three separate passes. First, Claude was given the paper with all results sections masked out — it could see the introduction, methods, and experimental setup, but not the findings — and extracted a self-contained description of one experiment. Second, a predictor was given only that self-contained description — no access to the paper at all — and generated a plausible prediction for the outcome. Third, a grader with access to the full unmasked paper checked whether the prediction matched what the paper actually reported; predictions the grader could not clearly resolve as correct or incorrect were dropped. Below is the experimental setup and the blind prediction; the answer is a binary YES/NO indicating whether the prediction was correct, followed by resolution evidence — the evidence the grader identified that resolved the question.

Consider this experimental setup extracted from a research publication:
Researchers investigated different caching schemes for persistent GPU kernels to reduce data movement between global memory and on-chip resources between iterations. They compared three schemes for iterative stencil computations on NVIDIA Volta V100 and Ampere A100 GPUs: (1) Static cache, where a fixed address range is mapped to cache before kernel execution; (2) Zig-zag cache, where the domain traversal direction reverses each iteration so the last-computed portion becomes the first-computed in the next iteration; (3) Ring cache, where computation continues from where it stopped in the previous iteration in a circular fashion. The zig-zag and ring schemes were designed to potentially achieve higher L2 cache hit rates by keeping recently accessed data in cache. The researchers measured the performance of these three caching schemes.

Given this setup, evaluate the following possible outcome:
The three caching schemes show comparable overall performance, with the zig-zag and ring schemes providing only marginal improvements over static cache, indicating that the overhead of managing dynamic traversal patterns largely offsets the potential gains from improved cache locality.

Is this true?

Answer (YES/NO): YES